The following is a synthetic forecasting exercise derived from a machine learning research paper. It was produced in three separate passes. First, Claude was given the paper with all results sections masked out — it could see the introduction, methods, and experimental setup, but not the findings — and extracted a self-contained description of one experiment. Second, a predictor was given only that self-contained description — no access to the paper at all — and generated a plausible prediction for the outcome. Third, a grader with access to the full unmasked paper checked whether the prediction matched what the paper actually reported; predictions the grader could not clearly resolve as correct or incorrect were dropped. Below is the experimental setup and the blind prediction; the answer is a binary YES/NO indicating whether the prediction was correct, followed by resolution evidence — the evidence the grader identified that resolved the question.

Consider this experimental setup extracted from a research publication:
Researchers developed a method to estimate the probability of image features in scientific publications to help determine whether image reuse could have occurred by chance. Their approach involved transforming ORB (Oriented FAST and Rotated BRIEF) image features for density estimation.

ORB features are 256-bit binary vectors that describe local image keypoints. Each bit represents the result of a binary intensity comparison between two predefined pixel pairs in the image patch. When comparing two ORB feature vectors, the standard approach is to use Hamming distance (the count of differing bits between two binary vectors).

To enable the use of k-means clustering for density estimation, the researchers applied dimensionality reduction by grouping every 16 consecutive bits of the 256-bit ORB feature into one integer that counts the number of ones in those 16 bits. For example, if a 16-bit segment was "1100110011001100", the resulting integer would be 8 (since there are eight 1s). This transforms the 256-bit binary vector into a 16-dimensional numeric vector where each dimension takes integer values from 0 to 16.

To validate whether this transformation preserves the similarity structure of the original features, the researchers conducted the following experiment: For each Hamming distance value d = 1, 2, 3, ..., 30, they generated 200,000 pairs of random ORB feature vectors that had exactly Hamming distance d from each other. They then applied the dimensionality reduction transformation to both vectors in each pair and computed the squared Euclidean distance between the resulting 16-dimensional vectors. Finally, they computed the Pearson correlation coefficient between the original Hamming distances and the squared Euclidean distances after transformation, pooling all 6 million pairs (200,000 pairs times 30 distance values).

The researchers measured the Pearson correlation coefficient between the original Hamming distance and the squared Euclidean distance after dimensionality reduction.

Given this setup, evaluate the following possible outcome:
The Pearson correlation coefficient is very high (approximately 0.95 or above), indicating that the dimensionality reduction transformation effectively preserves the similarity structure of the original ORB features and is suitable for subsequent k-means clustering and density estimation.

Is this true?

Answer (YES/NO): NO